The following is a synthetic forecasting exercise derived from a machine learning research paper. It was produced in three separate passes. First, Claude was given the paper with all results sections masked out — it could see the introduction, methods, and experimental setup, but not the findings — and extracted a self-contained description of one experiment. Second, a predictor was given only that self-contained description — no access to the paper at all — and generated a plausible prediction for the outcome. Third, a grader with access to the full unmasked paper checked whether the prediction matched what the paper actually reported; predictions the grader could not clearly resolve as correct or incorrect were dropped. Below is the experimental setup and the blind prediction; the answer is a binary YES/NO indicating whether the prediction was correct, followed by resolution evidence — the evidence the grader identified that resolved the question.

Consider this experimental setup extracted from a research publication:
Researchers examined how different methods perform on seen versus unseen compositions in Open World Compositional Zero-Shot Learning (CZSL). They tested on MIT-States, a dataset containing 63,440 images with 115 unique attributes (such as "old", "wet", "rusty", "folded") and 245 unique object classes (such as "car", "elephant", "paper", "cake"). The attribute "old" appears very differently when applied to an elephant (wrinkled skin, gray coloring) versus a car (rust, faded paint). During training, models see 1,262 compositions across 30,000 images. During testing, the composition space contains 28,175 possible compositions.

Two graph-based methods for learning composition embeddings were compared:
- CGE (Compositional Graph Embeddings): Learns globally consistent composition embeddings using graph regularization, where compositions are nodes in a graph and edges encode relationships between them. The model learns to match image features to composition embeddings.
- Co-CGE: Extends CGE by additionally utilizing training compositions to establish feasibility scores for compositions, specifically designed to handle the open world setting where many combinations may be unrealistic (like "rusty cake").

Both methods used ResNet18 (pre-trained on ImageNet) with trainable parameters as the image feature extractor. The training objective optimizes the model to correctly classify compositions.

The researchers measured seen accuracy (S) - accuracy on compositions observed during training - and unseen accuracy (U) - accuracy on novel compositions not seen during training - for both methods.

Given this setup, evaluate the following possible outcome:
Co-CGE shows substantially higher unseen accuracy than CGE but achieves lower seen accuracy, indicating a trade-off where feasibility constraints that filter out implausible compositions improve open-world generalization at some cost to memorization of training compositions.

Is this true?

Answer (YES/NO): YES